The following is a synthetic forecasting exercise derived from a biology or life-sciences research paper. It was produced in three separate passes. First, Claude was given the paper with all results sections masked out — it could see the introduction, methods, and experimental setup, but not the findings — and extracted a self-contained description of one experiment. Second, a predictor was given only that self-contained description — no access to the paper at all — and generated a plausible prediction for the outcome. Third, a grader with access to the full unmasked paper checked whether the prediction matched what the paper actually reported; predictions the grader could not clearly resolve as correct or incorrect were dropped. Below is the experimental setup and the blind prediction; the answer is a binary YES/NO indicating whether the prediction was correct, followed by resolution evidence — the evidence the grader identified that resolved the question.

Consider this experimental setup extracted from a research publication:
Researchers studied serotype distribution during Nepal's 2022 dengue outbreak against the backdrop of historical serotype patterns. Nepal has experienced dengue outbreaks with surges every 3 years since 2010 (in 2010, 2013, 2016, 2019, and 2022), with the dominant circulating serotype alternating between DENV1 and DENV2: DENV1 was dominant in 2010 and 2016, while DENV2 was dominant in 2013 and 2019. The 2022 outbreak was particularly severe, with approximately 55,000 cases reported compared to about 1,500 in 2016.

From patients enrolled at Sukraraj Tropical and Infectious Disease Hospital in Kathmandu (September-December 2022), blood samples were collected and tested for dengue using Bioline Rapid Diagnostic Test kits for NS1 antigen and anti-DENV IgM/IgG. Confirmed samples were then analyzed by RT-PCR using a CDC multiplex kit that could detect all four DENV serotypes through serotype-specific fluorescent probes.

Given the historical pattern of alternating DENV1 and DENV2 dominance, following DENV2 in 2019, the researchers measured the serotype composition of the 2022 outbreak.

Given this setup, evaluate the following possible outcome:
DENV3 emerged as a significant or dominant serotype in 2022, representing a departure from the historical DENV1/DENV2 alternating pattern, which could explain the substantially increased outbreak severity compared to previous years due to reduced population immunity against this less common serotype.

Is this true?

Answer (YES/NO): YES